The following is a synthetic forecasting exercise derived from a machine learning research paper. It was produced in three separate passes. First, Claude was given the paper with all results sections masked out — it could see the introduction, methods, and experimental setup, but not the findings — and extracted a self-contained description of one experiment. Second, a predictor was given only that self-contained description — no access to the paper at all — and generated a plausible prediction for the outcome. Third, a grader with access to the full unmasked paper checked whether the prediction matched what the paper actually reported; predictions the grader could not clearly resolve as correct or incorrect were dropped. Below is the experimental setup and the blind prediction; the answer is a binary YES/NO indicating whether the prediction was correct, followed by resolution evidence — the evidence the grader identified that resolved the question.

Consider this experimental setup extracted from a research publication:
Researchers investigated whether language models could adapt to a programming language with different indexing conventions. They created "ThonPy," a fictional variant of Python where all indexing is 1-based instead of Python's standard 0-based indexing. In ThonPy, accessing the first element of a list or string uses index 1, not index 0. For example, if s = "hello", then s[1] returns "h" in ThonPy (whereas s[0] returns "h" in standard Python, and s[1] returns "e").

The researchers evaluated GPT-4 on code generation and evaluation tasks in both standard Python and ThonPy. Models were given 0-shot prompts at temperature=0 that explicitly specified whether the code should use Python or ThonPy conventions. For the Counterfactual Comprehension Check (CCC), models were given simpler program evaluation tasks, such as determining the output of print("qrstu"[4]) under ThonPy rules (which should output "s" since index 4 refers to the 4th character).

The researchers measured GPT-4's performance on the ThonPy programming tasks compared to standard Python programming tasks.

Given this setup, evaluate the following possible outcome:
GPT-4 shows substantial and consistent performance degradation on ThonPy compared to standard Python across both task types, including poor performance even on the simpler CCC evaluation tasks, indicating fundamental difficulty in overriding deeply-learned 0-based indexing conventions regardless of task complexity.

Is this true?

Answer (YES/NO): YES